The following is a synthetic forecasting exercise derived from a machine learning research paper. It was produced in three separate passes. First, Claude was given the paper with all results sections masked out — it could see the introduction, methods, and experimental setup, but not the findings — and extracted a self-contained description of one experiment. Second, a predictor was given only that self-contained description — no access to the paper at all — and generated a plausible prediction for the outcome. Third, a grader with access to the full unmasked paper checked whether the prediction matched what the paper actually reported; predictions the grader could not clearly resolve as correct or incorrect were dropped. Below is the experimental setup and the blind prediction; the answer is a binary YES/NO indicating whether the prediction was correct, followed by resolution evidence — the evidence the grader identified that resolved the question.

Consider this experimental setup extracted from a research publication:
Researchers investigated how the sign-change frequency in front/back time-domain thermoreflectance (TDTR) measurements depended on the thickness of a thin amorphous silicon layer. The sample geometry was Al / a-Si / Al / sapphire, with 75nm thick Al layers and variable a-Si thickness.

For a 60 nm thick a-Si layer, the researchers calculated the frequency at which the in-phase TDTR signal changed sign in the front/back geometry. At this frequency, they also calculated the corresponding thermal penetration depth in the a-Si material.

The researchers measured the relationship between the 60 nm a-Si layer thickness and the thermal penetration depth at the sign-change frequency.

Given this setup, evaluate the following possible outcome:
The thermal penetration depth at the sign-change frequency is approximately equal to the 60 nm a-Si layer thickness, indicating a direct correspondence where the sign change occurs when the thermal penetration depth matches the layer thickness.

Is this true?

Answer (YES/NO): NO